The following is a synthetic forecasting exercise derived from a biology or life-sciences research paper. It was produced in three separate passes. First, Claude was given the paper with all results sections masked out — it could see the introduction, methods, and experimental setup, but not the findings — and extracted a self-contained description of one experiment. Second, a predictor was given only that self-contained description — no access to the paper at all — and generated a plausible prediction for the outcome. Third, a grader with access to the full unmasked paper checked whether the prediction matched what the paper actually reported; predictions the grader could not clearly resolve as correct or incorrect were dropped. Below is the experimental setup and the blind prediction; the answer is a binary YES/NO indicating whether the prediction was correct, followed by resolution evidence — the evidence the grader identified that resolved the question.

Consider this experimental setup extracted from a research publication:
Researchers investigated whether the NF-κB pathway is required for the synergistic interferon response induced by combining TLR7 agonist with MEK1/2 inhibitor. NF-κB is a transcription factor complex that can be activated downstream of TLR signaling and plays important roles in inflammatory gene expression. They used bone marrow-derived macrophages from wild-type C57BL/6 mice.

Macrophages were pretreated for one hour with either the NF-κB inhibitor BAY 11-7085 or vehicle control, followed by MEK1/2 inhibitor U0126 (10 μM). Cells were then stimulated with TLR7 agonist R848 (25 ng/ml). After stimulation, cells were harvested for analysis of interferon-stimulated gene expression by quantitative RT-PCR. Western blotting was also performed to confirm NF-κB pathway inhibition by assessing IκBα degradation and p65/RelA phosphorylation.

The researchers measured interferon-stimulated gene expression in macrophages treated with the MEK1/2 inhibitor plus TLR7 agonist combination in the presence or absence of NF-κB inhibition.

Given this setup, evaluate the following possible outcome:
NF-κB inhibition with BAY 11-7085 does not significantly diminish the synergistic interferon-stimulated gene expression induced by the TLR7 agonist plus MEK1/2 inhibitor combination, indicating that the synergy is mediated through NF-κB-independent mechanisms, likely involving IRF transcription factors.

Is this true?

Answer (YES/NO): NO